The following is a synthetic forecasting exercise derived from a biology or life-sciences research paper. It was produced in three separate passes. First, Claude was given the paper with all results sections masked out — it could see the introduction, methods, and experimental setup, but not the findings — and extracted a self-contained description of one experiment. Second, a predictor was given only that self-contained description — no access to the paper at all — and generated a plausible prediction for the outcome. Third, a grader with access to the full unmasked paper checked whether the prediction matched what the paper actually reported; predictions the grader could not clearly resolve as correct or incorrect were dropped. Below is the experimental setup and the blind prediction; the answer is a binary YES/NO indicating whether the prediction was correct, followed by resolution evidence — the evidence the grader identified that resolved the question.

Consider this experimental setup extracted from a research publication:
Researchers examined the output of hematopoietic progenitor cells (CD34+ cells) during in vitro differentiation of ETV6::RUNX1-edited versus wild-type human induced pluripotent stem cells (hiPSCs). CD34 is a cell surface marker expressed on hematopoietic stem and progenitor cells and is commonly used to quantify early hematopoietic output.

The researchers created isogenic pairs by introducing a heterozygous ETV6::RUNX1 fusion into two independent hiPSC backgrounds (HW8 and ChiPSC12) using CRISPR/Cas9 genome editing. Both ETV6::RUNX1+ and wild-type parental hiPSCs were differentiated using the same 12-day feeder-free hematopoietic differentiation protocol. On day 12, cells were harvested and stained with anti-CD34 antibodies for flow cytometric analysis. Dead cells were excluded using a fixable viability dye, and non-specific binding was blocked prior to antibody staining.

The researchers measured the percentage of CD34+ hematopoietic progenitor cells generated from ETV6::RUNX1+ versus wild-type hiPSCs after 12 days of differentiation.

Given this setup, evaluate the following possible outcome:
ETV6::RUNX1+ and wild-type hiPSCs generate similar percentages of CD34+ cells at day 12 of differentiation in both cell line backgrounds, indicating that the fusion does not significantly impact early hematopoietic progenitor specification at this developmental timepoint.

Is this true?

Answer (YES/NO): NO